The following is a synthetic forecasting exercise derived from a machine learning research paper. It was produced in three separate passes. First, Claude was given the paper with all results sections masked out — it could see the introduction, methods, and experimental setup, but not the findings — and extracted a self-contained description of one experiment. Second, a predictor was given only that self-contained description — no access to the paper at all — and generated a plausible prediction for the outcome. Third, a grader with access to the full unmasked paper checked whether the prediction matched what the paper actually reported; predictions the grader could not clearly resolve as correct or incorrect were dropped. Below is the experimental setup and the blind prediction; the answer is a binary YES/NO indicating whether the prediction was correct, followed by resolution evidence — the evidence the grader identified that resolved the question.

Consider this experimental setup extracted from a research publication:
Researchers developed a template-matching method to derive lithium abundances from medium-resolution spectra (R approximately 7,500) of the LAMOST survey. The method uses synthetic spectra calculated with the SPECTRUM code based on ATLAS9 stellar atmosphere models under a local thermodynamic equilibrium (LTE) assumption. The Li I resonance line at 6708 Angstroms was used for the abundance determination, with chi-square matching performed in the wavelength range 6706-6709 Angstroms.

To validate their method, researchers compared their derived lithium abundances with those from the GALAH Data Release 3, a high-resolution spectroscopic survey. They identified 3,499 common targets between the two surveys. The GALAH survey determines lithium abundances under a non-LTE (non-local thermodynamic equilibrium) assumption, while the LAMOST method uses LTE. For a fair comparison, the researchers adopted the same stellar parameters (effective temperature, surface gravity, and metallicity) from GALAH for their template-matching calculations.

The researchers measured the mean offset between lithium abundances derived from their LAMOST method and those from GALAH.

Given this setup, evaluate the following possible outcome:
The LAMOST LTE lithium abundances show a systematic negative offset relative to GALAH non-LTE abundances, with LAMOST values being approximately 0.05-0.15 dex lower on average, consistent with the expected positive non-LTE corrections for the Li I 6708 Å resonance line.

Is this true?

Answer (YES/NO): NO